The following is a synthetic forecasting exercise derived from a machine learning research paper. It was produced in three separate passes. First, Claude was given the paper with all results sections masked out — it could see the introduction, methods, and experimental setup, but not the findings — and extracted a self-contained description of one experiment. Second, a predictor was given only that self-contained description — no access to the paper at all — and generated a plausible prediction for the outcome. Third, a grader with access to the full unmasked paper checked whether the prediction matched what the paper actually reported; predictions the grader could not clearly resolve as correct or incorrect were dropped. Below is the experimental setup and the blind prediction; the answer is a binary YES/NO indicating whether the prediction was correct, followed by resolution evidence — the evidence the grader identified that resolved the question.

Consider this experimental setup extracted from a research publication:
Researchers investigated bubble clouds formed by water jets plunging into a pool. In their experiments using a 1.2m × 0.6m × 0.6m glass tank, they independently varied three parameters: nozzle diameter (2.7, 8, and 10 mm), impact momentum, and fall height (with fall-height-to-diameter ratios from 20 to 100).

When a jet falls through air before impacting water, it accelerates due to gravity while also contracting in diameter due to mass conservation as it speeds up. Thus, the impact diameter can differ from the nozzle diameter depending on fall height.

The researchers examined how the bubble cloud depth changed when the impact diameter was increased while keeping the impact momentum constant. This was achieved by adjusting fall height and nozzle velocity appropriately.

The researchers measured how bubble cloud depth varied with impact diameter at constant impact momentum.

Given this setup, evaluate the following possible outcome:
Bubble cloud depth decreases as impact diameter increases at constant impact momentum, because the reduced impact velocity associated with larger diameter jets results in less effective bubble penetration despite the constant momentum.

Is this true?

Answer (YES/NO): NO